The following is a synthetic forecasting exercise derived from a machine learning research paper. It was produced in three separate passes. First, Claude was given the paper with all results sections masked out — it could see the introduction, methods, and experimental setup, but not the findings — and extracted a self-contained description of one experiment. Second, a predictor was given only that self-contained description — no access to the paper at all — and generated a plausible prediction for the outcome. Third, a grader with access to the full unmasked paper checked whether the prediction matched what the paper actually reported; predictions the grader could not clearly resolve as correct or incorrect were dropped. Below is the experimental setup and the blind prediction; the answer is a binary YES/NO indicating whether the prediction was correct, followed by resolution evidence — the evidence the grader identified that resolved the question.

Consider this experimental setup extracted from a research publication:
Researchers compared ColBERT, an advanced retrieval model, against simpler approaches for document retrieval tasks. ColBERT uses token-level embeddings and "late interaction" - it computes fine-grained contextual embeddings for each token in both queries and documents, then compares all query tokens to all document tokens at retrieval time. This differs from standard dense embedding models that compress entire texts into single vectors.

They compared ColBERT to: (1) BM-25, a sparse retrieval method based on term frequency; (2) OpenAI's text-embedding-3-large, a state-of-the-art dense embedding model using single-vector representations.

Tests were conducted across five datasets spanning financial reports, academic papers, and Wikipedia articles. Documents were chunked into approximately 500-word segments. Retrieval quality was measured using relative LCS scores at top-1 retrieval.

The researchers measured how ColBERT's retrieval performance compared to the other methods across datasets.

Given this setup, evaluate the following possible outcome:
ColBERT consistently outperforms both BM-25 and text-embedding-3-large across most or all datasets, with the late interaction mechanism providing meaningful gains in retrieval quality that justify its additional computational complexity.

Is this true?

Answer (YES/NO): NO